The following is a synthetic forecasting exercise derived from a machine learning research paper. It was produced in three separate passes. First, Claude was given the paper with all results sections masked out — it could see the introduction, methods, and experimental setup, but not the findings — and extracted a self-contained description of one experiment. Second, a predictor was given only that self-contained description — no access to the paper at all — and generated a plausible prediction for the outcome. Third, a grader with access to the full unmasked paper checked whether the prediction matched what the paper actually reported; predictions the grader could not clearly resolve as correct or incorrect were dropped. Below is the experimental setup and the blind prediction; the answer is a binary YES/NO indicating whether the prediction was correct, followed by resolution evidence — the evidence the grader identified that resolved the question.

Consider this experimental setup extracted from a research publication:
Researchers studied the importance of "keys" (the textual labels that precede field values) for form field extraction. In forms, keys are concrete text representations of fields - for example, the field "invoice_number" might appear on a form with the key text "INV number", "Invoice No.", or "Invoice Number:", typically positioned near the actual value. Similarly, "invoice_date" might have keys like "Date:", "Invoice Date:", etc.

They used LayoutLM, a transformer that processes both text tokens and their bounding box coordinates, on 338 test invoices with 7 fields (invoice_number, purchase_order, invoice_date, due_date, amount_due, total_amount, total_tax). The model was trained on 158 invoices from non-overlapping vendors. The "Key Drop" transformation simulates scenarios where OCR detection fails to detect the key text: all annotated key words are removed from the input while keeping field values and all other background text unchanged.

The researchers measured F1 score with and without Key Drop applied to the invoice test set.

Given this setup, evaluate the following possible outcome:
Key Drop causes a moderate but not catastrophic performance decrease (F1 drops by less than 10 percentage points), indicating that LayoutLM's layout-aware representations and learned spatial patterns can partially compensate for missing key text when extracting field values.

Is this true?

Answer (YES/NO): NO